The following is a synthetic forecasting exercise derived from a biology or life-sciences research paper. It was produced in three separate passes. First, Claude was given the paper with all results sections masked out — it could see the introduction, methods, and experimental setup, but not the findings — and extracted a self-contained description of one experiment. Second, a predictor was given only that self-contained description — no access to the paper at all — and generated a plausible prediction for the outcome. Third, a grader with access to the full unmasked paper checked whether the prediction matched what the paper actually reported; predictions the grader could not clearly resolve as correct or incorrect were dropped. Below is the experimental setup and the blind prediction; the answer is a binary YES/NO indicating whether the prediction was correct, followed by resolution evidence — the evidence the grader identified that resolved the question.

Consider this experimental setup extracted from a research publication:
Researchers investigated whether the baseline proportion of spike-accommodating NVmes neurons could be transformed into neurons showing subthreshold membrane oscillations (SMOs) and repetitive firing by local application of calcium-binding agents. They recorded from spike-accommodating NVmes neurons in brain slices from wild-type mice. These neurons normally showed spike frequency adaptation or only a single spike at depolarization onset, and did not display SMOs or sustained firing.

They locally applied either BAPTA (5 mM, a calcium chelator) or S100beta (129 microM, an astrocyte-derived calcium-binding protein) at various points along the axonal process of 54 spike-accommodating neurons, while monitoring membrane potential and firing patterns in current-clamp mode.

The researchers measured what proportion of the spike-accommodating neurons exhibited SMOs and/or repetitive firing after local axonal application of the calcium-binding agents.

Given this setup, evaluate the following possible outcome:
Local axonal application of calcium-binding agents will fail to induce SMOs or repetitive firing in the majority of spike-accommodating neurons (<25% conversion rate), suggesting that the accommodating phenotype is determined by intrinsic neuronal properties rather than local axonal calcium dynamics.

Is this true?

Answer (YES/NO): NO